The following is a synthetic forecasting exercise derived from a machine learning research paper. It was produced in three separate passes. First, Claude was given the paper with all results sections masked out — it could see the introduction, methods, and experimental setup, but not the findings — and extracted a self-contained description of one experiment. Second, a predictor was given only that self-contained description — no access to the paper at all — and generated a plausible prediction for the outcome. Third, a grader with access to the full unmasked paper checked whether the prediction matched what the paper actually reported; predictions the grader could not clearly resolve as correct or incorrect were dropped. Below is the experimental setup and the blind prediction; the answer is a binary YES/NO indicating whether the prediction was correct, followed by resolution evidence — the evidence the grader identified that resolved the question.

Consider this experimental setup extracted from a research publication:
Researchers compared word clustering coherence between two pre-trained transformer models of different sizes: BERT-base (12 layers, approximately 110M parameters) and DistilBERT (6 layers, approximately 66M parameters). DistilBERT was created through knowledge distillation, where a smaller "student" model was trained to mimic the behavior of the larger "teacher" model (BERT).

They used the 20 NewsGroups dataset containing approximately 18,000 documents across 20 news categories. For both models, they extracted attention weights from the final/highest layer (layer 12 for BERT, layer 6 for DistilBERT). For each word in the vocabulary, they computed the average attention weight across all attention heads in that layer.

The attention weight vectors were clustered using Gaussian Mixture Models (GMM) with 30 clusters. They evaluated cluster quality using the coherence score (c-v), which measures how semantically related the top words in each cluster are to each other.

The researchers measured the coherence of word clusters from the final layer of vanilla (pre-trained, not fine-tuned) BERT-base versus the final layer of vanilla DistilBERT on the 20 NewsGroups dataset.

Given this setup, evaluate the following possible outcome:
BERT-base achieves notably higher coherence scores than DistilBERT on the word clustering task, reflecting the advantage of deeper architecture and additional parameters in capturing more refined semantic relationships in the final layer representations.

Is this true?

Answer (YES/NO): NO